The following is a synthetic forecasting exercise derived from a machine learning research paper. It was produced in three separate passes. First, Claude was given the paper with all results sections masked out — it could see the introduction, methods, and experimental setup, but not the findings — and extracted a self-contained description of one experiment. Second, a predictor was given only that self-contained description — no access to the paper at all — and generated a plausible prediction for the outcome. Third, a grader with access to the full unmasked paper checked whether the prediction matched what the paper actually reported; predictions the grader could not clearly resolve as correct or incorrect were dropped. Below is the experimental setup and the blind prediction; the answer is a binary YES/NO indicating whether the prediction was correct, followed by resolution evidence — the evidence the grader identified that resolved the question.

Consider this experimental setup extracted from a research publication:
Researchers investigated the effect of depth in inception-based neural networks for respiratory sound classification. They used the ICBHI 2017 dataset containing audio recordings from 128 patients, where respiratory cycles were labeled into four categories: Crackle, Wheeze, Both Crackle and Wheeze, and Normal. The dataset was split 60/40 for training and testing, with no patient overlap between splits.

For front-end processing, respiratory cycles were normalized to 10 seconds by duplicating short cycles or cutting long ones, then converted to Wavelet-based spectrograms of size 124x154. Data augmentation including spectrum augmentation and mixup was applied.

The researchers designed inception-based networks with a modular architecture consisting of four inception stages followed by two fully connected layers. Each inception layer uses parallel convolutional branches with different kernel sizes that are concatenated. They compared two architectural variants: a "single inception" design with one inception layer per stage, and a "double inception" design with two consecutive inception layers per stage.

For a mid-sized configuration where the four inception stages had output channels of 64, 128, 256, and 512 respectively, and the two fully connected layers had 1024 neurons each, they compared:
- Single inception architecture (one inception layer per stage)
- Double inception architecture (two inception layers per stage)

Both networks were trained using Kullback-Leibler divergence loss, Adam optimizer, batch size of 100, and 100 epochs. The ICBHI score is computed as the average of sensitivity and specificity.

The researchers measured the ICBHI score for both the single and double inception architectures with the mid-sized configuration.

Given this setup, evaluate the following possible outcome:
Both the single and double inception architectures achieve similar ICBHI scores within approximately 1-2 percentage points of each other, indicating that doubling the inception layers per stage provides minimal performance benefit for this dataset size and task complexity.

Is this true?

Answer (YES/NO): YES